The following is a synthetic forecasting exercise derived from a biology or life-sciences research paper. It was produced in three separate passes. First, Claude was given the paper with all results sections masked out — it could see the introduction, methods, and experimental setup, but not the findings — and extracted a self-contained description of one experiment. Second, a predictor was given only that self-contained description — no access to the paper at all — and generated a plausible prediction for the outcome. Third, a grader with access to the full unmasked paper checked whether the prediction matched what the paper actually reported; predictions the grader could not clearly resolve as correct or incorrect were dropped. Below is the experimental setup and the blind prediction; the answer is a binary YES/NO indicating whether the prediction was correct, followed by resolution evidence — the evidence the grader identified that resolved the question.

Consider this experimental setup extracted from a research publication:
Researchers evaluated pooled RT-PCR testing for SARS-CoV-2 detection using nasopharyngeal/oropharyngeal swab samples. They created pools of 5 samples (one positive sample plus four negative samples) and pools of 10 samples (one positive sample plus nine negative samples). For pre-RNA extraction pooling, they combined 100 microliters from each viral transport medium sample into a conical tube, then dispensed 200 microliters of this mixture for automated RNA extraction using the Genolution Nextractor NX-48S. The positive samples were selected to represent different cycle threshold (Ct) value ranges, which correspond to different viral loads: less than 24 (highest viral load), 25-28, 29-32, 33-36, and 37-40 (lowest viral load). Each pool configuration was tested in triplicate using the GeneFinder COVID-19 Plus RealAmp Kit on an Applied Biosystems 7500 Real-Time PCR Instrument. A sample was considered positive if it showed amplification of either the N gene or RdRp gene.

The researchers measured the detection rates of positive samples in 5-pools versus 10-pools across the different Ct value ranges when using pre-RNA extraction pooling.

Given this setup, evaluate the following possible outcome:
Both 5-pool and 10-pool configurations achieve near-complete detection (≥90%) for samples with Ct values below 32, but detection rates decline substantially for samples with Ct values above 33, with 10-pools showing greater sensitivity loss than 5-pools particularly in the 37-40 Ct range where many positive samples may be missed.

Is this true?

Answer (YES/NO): NO